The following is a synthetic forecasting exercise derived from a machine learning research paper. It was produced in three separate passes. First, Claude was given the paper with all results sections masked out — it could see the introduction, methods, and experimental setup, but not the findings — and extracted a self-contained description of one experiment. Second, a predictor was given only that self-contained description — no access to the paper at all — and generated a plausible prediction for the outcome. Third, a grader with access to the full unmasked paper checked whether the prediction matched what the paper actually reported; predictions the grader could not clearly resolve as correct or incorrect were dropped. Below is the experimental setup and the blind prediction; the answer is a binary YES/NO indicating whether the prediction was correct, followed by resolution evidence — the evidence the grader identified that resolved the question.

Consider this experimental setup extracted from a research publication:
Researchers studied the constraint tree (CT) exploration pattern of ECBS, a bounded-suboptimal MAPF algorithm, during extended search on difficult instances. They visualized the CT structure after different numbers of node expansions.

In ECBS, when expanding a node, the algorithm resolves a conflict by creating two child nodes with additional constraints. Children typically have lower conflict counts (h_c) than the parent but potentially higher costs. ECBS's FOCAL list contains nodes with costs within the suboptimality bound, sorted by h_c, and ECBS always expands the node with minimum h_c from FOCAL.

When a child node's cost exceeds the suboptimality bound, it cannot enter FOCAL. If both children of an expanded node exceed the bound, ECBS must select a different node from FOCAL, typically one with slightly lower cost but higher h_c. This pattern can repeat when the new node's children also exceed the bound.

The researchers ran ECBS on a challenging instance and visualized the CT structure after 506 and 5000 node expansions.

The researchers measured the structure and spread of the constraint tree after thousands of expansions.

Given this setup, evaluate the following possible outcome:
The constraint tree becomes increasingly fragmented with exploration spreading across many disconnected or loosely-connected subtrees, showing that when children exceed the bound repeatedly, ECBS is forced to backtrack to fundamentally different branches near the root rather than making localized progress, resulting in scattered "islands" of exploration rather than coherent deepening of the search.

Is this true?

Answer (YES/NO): NO